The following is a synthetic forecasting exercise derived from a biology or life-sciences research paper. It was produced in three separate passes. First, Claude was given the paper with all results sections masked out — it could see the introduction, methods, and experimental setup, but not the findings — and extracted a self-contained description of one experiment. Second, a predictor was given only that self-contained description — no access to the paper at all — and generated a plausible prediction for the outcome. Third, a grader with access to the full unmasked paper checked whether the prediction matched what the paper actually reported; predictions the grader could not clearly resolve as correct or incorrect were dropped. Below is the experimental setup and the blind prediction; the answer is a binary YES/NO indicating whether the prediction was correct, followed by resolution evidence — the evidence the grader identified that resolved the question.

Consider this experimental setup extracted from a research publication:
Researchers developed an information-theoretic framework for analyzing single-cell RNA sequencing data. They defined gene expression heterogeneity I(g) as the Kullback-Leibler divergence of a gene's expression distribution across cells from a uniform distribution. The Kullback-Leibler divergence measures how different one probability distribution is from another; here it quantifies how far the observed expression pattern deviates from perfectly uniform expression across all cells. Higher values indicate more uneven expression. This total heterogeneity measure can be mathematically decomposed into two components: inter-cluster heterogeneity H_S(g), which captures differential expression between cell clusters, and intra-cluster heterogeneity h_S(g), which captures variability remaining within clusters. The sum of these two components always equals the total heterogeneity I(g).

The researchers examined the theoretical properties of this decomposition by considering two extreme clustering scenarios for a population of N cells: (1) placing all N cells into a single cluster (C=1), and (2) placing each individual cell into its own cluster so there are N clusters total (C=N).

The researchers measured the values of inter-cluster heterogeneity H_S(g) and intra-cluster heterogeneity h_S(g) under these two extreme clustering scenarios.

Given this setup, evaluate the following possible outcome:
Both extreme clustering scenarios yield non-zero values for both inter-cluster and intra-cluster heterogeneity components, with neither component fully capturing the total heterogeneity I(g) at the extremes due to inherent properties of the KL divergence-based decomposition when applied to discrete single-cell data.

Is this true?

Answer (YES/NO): NO